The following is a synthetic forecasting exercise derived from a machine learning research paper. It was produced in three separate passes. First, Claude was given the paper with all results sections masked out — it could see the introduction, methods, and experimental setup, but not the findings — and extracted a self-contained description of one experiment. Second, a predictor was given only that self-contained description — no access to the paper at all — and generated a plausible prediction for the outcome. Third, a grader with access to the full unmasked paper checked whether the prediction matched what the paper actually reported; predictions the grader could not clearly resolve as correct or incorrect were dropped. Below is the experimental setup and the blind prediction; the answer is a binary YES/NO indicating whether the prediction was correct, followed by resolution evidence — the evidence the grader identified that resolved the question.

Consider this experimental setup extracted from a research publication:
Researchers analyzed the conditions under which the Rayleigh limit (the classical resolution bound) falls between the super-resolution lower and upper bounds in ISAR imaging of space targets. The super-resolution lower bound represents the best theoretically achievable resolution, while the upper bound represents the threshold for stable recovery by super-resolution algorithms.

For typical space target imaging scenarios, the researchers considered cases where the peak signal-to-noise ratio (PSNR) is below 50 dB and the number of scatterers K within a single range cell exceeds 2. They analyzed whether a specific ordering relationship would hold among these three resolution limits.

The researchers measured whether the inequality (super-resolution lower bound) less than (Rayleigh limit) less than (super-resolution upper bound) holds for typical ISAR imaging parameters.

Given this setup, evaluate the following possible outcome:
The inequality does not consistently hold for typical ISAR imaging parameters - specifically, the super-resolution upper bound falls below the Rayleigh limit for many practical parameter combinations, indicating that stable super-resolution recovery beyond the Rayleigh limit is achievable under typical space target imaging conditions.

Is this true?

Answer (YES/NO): NO